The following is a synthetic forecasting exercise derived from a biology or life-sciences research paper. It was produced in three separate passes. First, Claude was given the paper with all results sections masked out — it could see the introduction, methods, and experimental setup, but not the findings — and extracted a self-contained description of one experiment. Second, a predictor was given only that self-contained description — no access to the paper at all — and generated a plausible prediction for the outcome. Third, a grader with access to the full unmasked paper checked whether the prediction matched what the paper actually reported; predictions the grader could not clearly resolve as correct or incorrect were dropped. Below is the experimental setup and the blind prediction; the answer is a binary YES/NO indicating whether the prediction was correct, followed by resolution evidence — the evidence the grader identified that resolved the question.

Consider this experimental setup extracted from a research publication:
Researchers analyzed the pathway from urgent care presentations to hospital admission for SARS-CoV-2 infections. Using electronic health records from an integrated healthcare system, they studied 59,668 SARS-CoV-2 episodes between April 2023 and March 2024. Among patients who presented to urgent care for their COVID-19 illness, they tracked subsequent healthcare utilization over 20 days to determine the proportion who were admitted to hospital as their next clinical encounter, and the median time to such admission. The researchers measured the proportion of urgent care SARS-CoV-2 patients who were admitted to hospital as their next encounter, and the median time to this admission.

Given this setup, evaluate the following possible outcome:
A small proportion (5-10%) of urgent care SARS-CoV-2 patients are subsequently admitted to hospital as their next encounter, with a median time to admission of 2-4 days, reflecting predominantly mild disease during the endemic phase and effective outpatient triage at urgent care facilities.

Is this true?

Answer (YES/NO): NO